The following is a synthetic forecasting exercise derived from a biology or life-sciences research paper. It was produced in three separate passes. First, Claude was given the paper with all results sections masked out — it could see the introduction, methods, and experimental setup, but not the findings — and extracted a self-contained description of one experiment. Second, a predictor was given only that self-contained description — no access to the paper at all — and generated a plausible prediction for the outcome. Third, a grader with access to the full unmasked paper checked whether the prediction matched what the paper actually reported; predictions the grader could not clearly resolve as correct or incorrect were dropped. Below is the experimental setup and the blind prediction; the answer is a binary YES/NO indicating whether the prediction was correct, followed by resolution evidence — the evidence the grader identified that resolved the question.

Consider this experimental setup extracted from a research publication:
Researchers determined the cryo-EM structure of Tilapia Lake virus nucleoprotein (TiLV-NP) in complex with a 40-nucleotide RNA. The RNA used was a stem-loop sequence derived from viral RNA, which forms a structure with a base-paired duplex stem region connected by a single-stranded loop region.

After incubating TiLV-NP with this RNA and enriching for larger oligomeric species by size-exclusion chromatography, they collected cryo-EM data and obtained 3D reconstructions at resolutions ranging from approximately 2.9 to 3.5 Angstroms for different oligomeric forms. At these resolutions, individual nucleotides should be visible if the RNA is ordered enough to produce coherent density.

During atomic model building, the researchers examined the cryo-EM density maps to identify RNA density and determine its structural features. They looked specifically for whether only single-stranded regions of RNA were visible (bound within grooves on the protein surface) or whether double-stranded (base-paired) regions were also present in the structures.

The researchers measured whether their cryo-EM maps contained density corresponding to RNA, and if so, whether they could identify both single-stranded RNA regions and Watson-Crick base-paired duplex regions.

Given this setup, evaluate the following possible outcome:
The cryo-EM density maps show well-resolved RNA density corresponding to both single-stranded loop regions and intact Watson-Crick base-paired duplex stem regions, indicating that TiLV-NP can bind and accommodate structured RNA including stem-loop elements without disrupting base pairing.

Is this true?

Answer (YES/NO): YES